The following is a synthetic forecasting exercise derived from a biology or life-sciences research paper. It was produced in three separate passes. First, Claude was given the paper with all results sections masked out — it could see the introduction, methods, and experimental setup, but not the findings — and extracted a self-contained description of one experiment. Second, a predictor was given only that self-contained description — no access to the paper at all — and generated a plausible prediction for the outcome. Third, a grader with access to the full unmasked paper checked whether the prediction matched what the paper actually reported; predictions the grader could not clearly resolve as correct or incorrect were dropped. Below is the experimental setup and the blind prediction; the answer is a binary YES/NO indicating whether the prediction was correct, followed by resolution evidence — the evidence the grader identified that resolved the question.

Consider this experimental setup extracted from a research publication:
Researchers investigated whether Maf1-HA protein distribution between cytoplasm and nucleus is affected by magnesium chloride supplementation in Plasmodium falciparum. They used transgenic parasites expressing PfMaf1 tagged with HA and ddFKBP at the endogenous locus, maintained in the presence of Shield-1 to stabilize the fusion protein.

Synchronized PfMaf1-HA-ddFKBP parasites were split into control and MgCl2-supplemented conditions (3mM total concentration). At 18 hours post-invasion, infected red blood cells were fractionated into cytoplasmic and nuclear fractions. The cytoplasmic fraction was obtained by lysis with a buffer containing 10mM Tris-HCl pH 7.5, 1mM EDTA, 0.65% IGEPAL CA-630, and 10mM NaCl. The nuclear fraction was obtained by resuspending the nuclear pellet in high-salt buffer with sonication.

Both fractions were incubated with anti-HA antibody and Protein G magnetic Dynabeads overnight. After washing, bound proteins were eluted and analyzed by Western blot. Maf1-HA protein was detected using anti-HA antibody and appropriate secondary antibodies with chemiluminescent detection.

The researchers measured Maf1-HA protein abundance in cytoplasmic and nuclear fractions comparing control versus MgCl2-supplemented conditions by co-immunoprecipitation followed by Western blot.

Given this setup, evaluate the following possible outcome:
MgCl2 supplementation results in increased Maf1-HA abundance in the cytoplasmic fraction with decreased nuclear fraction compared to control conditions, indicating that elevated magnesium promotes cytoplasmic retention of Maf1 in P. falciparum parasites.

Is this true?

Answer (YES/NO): NO